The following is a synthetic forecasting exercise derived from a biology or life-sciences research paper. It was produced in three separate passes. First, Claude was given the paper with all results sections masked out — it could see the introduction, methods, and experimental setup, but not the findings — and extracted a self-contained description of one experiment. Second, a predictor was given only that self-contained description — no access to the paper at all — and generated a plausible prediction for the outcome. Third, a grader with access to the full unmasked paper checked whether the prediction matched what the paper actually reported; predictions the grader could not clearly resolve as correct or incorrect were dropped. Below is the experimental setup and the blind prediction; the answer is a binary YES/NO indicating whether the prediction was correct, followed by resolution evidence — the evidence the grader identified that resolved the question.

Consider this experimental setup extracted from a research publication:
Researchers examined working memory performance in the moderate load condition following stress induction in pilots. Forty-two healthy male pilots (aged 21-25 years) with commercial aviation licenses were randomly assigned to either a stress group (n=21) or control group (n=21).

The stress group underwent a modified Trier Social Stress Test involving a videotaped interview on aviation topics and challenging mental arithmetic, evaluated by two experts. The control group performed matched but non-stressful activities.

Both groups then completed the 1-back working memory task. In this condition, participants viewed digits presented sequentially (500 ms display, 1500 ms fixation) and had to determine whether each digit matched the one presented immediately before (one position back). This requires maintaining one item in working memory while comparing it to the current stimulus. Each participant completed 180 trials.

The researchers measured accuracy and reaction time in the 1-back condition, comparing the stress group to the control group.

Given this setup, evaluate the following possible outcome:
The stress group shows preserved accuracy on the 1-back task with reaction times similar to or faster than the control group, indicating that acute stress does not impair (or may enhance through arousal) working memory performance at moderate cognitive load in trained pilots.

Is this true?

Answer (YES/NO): NO